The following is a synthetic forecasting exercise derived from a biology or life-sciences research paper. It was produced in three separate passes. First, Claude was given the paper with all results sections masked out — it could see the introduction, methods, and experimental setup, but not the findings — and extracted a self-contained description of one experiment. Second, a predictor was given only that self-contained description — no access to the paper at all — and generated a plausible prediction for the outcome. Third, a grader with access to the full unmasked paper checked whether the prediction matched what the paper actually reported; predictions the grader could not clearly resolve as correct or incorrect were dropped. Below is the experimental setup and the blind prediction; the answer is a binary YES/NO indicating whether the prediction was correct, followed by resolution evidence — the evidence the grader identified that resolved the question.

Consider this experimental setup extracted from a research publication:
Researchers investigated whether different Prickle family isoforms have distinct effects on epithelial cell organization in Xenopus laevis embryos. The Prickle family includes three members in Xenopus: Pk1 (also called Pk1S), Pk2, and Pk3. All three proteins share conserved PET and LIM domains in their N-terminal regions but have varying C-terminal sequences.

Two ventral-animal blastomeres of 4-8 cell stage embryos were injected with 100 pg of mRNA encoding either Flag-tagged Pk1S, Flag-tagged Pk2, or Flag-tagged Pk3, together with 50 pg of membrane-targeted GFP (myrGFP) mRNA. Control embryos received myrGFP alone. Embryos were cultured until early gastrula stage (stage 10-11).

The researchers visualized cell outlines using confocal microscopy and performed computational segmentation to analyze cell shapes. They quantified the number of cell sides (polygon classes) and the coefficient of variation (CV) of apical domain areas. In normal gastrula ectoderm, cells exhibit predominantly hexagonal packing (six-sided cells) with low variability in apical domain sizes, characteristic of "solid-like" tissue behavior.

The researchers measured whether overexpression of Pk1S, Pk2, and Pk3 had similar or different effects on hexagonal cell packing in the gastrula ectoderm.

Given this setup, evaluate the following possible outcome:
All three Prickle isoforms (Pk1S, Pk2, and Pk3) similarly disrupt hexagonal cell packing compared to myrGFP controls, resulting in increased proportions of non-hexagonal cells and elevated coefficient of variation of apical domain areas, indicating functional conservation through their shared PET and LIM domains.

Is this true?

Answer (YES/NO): NO